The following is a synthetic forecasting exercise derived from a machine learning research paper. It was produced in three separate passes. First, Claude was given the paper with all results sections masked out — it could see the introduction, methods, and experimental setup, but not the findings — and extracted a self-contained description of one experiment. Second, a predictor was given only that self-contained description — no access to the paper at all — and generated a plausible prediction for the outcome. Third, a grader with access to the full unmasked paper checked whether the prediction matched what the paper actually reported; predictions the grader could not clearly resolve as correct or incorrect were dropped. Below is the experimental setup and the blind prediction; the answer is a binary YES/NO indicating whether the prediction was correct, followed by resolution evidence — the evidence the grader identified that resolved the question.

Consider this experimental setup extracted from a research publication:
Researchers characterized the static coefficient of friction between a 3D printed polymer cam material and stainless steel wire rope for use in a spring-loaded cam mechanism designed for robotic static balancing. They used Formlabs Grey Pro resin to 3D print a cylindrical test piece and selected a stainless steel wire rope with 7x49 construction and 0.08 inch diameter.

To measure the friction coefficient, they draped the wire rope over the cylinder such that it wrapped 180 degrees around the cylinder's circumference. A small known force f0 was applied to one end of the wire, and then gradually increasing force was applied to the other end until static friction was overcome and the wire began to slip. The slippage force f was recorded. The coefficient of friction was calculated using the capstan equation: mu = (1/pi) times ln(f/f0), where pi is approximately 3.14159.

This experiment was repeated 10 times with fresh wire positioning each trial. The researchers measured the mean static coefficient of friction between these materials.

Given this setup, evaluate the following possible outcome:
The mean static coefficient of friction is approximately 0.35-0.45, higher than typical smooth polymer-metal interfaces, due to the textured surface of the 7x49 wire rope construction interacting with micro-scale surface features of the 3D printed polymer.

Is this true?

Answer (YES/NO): NO